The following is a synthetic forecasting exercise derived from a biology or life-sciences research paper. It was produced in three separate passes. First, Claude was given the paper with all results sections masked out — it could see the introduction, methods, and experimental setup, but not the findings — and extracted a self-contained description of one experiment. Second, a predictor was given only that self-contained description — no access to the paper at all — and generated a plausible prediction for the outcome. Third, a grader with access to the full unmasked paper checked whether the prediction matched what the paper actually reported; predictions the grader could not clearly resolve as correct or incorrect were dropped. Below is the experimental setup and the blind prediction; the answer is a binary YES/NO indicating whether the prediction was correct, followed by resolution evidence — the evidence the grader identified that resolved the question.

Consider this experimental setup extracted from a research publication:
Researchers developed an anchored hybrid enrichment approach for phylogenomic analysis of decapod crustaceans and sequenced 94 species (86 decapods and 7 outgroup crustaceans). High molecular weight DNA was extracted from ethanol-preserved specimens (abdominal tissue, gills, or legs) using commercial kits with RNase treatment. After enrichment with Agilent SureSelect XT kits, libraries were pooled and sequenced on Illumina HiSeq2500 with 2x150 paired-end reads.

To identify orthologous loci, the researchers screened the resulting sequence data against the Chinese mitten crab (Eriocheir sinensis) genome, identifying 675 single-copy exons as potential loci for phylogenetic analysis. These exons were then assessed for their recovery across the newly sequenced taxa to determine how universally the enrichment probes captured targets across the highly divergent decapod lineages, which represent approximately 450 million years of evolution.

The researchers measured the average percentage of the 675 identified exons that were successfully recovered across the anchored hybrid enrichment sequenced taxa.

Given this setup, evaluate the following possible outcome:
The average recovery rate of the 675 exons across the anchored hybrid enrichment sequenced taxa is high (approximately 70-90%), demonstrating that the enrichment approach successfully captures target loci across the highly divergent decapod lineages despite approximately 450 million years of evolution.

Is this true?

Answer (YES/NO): NO